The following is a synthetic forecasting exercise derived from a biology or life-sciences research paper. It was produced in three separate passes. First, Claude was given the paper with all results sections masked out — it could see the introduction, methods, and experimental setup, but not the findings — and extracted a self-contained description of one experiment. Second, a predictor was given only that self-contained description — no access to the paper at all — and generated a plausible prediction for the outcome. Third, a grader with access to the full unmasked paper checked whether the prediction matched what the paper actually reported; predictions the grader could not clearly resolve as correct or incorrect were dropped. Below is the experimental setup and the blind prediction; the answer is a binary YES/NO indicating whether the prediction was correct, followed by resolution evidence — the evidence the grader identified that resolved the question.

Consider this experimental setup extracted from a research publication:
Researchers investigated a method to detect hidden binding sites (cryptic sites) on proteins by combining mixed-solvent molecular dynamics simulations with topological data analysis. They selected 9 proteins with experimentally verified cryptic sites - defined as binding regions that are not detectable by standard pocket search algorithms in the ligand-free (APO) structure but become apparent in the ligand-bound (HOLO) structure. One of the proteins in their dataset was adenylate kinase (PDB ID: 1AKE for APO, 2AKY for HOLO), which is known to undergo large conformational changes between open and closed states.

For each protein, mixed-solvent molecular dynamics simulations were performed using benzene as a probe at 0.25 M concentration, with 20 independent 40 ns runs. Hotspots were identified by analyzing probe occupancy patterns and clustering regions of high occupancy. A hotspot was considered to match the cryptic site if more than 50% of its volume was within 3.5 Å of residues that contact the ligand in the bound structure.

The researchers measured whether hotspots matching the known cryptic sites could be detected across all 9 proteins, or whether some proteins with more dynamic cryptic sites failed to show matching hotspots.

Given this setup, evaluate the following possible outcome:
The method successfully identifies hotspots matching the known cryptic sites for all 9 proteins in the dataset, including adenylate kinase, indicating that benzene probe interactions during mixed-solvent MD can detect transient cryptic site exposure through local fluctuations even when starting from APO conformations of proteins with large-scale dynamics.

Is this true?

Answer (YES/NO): NO